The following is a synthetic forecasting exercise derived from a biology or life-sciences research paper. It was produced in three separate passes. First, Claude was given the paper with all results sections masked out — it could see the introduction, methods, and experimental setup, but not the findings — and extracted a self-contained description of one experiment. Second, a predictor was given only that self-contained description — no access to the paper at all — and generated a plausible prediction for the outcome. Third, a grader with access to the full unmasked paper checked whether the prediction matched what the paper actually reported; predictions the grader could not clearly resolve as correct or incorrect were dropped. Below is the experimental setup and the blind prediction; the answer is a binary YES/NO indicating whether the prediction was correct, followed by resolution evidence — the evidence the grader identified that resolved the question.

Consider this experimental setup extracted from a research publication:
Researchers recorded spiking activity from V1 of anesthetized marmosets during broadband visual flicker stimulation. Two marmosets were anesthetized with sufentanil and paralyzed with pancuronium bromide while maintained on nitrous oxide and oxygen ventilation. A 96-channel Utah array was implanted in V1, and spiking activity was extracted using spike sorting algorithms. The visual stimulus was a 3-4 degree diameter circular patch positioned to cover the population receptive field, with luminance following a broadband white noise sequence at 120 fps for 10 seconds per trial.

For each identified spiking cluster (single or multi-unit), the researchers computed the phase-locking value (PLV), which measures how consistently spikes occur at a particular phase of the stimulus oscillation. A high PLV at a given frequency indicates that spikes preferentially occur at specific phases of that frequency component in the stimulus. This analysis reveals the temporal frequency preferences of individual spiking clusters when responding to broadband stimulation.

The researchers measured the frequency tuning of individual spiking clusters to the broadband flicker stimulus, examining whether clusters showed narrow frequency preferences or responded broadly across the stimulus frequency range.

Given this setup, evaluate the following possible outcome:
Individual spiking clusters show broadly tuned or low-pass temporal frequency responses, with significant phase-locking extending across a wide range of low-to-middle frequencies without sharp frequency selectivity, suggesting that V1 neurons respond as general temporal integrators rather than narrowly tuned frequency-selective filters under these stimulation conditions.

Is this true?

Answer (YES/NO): NO